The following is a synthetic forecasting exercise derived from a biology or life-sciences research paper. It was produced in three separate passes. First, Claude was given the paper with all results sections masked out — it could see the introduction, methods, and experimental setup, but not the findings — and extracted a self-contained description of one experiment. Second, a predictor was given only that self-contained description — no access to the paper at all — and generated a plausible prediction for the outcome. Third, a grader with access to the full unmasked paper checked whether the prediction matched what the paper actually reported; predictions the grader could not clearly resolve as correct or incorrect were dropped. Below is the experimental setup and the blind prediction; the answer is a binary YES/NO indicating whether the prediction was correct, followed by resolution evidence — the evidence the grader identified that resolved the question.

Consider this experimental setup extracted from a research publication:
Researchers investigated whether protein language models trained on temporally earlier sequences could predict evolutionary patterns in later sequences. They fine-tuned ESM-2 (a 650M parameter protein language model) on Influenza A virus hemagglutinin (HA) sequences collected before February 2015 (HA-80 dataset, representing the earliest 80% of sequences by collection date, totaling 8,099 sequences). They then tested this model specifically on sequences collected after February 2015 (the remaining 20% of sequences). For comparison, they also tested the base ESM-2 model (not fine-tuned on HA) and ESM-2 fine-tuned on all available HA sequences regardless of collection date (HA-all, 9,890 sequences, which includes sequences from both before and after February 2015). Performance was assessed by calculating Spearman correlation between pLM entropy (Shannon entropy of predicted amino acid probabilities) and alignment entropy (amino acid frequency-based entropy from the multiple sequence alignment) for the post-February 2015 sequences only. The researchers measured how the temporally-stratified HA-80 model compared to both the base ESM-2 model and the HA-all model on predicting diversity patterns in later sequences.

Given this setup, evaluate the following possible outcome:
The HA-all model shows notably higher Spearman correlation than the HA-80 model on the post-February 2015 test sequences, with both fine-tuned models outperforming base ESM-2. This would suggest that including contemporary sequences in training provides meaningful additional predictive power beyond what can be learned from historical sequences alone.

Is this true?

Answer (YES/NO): NO